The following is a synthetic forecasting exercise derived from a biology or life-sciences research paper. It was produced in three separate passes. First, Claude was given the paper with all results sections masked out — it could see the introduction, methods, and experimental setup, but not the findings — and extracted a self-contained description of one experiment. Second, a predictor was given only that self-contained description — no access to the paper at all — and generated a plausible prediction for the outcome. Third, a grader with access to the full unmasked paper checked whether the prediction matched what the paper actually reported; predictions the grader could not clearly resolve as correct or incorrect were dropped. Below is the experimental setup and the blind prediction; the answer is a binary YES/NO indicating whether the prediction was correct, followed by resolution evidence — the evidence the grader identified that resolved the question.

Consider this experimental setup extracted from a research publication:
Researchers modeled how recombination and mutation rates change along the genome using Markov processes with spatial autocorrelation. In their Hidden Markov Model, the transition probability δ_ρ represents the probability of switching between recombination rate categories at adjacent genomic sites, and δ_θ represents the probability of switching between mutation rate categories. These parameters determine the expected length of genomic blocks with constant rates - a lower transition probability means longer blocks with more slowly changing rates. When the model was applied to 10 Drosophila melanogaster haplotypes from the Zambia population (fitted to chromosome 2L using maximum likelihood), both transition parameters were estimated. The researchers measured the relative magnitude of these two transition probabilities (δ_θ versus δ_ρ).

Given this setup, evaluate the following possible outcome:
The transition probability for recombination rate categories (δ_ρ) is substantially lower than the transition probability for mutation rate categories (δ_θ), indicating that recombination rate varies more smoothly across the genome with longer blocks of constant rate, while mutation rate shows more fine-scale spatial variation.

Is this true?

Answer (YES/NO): NO